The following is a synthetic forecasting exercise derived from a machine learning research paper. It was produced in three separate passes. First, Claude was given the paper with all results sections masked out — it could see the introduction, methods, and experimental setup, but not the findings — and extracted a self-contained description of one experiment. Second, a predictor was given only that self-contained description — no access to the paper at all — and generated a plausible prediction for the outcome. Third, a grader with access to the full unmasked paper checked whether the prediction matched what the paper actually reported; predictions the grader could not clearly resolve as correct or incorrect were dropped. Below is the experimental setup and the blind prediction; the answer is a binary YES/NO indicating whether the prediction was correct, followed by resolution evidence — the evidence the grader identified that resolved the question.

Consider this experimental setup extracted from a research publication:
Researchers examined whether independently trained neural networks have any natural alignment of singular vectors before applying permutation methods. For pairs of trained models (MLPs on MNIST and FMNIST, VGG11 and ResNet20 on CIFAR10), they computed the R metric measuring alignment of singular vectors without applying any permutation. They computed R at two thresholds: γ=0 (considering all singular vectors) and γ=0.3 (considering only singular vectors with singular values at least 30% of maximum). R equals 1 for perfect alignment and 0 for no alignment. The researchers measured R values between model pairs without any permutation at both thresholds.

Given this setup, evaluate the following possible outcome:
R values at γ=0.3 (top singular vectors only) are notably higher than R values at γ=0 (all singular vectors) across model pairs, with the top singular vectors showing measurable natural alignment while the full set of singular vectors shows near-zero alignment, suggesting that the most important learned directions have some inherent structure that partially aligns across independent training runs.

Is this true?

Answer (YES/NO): NO